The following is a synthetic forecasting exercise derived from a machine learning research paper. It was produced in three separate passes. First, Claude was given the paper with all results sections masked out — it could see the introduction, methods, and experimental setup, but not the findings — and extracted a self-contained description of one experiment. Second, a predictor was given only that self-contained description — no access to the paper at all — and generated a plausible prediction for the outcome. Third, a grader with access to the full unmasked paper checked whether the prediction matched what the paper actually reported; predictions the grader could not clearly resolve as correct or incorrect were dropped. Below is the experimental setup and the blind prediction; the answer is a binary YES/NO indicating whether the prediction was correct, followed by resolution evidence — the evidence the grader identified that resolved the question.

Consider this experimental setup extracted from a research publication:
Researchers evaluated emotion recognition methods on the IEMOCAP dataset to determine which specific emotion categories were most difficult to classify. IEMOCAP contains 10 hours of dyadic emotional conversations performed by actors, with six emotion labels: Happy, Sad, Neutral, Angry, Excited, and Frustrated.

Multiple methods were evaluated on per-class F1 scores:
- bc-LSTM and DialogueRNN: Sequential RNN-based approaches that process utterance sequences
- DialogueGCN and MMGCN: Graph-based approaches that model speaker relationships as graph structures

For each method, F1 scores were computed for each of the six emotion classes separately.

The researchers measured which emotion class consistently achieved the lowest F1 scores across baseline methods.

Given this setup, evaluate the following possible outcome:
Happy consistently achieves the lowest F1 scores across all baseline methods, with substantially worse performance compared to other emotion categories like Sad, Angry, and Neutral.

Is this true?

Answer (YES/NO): YES